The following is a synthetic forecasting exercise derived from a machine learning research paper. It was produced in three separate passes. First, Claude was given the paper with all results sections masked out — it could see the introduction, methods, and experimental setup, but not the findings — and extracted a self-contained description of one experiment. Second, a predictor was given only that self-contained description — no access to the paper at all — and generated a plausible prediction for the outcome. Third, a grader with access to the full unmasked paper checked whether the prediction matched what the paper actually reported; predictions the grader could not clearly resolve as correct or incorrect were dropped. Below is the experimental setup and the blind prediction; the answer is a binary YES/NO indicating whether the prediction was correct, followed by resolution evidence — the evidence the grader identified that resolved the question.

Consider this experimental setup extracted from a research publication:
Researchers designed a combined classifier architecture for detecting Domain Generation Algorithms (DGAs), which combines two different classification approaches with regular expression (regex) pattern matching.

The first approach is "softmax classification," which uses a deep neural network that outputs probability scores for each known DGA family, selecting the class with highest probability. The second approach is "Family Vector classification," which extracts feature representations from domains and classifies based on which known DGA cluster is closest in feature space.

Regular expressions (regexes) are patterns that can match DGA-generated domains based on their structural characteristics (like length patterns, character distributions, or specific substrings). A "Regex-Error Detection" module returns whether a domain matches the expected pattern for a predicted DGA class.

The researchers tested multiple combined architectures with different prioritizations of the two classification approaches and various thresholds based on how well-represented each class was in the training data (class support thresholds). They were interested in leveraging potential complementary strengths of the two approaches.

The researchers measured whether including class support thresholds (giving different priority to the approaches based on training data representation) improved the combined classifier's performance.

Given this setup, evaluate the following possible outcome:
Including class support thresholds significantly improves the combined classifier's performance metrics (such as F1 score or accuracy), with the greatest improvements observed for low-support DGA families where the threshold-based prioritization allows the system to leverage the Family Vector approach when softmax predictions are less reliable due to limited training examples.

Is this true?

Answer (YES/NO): NO